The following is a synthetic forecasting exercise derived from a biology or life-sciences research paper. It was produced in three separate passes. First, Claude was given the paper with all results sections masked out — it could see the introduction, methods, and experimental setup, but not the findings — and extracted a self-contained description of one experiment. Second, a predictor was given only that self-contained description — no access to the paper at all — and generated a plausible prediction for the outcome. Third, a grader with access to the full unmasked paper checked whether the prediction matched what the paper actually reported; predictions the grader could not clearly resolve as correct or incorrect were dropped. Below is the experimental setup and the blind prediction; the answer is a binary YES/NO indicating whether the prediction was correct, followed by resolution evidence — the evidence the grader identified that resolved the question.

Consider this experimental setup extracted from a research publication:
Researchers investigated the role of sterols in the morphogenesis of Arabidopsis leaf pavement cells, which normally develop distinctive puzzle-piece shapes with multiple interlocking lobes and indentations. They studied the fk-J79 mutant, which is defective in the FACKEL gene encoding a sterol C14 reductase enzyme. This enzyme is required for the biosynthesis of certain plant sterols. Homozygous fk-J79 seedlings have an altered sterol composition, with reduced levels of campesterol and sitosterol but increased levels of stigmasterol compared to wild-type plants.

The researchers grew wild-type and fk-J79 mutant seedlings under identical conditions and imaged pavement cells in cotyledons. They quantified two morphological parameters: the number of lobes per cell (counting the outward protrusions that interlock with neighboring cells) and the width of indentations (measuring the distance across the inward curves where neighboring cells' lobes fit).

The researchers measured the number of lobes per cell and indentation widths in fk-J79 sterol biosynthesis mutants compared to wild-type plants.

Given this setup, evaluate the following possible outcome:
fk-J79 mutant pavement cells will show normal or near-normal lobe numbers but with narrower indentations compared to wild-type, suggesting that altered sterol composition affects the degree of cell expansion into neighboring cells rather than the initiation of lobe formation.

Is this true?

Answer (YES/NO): NO